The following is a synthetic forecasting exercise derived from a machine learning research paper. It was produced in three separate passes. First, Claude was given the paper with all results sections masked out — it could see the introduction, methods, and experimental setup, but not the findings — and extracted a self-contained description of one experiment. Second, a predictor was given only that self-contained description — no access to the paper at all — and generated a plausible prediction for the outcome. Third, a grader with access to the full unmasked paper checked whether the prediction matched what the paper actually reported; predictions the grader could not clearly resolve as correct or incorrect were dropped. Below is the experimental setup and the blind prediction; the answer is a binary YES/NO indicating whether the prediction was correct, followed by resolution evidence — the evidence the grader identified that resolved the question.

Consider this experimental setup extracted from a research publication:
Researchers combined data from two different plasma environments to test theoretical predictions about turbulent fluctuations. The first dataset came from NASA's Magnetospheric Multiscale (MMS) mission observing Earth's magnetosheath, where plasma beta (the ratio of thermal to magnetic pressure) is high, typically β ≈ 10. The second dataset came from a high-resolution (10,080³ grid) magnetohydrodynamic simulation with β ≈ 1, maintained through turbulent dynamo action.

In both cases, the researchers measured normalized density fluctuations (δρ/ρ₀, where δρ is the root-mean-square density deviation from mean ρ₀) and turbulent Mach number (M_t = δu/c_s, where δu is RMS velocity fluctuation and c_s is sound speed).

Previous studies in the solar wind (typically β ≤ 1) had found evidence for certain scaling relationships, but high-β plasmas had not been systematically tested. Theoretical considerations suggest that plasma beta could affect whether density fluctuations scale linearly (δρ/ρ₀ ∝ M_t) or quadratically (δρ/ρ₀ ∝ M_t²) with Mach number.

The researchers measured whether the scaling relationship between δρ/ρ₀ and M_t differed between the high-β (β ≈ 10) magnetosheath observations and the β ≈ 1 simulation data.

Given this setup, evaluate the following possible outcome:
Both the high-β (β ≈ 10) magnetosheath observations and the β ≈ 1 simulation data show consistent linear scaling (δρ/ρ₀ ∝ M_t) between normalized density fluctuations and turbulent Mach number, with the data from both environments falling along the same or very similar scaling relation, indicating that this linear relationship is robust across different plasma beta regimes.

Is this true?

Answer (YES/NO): YES